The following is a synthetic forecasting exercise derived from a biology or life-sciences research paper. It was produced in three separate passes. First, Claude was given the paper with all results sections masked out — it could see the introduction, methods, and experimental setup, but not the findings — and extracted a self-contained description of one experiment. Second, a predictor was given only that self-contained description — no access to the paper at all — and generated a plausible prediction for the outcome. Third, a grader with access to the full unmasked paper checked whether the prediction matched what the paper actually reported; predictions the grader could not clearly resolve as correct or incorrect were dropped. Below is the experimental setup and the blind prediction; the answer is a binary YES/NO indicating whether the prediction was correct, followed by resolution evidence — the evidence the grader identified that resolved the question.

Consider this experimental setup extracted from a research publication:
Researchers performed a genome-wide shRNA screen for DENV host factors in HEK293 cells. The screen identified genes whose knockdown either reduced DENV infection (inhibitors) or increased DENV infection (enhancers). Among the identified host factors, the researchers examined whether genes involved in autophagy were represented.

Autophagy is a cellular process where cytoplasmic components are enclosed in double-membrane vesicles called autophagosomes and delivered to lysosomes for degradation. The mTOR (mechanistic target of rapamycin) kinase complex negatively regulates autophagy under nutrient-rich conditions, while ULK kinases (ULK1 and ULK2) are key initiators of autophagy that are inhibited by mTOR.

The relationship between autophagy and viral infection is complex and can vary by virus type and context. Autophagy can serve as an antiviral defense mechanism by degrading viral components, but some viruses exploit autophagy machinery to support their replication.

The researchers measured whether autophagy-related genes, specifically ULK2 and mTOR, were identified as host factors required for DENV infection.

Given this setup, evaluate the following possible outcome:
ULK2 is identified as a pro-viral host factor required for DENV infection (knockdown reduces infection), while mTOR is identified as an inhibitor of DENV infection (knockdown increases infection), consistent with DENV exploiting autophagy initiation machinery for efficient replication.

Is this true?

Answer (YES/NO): NO